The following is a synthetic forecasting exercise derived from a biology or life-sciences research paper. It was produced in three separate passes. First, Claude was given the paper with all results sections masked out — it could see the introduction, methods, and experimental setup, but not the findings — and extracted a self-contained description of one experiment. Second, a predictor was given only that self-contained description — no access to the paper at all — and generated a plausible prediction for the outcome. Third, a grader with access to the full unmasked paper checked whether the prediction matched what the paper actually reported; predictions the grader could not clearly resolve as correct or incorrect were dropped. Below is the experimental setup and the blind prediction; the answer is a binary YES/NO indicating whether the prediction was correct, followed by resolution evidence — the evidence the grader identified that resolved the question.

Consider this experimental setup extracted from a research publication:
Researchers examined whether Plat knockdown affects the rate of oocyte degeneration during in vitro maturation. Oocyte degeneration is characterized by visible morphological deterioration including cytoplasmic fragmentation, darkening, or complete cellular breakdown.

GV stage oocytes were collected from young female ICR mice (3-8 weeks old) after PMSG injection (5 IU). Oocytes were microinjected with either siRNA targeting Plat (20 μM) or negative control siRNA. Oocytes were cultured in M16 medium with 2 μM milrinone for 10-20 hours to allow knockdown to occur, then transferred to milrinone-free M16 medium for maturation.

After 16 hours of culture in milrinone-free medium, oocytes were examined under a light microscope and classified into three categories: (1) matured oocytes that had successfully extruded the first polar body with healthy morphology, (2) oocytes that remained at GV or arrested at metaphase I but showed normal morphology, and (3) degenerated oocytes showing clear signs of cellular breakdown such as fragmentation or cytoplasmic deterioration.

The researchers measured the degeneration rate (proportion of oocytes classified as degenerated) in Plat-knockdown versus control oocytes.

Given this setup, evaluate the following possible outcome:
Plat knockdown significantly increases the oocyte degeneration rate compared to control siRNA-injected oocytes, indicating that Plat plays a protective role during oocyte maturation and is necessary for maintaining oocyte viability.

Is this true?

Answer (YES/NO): YES